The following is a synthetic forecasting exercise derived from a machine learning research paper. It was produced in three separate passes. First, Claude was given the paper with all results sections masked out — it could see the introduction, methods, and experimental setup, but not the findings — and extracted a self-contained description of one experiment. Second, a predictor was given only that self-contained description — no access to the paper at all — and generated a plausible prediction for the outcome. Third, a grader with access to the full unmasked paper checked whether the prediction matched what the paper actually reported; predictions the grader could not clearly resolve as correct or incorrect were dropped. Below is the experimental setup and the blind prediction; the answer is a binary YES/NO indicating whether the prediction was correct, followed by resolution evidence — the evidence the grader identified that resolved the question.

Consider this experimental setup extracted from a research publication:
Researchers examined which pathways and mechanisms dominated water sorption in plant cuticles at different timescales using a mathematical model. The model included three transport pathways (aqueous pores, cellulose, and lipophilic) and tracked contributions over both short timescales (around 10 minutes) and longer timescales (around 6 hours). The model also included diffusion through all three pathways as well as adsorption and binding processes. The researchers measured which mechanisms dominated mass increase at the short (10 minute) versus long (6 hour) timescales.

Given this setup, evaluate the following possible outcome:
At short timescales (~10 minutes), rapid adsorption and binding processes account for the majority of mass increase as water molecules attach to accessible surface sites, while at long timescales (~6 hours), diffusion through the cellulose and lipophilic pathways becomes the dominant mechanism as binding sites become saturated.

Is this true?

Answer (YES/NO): NO